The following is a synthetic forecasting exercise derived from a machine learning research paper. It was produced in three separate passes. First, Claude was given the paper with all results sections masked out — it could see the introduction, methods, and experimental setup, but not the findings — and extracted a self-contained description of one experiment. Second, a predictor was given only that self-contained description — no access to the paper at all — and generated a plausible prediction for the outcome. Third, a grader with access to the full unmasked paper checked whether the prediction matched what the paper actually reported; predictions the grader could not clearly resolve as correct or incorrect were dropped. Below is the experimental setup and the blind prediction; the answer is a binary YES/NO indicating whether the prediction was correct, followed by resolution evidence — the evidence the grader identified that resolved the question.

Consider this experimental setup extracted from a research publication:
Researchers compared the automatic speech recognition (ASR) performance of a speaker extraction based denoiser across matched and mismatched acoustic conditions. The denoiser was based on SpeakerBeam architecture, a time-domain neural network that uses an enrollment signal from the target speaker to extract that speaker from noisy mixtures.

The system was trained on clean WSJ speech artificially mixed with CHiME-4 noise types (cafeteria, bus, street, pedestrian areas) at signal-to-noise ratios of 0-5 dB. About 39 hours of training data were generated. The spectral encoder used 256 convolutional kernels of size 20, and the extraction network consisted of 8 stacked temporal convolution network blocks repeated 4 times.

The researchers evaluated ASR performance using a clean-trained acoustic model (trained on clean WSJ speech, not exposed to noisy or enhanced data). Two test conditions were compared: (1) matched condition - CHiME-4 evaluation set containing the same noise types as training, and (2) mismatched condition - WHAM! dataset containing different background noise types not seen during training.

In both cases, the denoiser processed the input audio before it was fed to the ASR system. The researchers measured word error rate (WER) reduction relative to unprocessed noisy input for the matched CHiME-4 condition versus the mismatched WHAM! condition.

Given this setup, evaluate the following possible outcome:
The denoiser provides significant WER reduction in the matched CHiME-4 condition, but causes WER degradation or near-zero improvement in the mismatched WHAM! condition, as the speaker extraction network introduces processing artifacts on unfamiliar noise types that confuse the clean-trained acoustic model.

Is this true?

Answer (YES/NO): NO